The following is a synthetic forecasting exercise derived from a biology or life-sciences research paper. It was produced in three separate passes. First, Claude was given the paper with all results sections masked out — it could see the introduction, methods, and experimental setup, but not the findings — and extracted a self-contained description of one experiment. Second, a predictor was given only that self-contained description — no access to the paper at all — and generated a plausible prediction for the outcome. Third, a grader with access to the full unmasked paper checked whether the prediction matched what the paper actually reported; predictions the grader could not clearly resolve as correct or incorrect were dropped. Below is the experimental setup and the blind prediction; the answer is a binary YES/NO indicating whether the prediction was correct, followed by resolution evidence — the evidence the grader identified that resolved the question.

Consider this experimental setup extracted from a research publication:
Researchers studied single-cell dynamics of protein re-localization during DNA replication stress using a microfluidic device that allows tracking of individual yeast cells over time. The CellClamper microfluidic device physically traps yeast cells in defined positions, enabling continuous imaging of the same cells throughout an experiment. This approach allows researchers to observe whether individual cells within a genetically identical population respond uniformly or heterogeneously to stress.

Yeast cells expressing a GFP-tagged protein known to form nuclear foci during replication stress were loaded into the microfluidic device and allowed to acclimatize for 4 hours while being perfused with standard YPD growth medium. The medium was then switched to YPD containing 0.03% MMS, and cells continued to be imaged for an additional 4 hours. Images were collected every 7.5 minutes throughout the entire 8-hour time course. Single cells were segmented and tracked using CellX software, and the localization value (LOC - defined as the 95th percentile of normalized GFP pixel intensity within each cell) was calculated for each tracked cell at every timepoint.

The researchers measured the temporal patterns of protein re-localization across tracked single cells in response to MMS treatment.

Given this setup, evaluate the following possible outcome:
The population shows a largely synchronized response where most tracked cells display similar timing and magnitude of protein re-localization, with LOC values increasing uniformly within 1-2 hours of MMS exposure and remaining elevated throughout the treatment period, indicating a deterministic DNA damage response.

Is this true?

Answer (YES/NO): NO